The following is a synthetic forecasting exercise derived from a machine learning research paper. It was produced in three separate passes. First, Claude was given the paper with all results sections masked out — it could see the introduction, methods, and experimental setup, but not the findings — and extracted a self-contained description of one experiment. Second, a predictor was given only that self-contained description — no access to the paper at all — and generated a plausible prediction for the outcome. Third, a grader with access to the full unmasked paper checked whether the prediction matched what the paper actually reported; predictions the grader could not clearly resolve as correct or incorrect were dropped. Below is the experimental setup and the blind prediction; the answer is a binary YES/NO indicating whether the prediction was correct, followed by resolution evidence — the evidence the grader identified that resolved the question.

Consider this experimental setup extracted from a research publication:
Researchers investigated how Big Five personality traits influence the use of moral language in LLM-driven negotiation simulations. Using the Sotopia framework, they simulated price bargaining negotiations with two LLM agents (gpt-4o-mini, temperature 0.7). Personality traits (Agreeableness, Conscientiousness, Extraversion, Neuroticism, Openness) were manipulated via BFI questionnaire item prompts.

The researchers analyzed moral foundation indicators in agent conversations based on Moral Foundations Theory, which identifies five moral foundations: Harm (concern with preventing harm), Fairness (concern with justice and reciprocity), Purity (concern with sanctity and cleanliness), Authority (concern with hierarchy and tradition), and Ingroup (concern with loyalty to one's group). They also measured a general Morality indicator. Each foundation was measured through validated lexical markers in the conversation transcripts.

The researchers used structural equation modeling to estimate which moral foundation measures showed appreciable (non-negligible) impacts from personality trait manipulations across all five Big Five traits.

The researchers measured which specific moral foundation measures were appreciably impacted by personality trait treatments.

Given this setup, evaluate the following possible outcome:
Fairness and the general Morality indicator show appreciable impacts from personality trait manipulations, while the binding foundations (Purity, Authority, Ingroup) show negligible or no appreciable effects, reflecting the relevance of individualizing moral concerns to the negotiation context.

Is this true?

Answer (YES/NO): NO